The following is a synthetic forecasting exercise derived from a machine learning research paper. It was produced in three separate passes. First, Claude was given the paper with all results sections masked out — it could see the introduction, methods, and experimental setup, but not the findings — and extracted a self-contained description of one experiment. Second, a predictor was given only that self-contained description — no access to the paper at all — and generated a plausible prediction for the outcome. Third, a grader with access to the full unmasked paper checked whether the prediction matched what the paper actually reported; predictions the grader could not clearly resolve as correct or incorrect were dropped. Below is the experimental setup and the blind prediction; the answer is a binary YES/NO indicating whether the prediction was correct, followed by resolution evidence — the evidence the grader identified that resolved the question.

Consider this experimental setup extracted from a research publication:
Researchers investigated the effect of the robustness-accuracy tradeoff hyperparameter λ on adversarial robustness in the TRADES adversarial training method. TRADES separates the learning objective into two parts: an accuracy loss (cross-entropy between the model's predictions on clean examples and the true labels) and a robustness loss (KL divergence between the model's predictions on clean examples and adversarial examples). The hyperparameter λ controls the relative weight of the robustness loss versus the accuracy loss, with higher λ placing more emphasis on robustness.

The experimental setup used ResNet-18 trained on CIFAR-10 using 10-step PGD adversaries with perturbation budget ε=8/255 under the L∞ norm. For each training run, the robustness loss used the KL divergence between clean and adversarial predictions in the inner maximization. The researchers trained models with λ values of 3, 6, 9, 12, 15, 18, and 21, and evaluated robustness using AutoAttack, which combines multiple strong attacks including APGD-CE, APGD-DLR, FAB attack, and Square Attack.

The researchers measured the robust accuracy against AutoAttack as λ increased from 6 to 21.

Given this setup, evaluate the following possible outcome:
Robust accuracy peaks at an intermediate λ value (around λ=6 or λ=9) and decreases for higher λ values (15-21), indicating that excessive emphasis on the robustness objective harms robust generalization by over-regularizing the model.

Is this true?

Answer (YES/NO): YES